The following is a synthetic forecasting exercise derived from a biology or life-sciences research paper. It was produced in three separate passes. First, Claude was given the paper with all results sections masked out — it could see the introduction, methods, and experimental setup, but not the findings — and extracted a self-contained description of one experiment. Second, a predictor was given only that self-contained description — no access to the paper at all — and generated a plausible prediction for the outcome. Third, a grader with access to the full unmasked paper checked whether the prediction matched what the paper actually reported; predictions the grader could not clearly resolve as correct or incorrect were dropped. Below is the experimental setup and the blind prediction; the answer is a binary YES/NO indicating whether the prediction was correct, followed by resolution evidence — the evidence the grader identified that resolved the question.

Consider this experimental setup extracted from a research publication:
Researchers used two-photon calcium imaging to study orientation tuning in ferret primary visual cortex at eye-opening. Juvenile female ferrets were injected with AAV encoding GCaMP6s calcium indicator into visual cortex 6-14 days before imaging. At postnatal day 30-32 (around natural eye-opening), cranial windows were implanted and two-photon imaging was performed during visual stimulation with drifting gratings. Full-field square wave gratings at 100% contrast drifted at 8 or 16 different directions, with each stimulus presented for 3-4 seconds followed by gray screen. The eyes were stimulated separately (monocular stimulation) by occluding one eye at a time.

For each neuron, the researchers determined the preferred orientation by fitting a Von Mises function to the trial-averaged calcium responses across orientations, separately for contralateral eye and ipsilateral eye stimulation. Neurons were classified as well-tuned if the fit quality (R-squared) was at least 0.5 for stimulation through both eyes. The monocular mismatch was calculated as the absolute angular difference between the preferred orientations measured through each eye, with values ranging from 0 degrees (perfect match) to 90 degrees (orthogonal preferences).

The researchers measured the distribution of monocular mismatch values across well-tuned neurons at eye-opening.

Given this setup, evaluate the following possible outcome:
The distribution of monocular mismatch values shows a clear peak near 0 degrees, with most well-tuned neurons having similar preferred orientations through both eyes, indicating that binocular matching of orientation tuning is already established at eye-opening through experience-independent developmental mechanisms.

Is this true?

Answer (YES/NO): NO